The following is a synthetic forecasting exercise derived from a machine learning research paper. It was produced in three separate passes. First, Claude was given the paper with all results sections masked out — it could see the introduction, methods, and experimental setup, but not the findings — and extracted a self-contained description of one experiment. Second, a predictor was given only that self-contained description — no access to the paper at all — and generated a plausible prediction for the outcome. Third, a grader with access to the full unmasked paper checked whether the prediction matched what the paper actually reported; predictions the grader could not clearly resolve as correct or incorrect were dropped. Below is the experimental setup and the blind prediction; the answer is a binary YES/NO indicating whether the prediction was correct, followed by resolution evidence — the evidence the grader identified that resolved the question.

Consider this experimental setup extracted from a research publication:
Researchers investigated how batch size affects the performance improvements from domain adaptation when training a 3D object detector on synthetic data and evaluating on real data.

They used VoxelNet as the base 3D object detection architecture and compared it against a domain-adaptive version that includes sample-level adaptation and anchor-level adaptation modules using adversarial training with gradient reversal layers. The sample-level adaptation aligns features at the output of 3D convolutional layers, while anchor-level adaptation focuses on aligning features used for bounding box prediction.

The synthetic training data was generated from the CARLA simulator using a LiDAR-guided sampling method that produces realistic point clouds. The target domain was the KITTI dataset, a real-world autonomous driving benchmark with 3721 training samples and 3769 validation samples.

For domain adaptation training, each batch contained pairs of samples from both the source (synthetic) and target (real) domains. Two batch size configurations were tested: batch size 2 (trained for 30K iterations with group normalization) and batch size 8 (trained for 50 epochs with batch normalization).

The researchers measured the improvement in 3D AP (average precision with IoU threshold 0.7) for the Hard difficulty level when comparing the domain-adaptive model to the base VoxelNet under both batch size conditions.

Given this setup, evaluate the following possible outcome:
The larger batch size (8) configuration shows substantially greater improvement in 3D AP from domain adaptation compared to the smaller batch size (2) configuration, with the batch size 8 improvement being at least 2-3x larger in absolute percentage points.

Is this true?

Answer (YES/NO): NO